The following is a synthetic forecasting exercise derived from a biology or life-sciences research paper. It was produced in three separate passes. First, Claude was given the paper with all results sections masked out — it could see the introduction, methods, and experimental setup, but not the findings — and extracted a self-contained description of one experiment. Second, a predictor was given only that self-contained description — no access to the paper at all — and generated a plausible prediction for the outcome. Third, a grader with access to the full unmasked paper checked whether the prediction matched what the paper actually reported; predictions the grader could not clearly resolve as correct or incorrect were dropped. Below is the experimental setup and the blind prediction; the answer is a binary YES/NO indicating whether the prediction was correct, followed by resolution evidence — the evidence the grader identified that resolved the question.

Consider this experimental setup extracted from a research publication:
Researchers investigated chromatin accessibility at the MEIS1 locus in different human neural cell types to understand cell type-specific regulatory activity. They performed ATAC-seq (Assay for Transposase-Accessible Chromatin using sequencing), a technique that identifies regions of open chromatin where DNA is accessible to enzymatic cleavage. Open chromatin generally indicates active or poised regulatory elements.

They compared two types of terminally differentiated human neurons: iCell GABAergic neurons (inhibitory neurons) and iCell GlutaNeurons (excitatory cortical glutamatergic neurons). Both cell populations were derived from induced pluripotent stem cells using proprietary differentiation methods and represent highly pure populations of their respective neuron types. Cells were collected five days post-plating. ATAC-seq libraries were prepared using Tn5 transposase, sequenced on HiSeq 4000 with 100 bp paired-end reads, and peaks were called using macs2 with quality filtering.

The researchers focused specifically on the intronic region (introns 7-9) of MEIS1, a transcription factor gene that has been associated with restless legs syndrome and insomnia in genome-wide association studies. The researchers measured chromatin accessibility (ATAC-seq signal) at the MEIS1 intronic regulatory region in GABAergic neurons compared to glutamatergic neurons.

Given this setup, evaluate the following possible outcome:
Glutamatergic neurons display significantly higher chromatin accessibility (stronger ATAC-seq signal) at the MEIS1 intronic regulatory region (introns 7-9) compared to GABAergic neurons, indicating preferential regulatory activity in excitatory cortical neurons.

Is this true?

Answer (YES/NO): NO